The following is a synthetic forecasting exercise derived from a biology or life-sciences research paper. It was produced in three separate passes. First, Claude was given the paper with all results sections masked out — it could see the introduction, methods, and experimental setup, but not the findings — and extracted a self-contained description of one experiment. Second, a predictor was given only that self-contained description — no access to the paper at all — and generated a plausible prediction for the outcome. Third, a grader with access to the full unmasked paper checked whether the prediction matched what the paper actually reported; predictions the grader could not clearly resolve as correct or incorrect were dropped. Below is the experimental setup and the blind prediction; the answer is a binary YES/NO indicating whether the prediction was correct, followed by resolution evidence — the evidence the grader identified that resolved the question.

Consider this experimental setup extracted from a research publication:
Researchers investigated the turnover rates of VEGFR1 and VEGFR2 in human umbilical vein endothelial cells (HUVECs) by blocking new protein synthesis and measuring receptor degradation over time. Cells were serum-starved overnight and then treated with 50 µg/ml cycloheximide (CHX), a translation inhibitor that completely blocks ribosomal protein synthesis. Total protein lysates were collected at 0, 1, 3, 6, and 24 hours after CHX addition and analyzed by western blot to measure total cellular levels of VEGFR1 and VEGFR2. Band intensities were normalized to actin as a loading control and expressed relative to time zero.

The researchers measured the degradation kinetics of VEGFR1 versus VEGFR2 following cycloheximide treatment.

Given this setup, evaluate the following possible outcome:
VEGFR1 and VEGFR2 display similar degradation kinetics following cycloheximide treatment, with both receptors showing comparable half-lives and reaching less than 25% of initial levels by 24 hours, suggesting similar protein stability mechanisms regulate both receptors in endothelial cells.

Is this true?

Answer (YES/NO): NO